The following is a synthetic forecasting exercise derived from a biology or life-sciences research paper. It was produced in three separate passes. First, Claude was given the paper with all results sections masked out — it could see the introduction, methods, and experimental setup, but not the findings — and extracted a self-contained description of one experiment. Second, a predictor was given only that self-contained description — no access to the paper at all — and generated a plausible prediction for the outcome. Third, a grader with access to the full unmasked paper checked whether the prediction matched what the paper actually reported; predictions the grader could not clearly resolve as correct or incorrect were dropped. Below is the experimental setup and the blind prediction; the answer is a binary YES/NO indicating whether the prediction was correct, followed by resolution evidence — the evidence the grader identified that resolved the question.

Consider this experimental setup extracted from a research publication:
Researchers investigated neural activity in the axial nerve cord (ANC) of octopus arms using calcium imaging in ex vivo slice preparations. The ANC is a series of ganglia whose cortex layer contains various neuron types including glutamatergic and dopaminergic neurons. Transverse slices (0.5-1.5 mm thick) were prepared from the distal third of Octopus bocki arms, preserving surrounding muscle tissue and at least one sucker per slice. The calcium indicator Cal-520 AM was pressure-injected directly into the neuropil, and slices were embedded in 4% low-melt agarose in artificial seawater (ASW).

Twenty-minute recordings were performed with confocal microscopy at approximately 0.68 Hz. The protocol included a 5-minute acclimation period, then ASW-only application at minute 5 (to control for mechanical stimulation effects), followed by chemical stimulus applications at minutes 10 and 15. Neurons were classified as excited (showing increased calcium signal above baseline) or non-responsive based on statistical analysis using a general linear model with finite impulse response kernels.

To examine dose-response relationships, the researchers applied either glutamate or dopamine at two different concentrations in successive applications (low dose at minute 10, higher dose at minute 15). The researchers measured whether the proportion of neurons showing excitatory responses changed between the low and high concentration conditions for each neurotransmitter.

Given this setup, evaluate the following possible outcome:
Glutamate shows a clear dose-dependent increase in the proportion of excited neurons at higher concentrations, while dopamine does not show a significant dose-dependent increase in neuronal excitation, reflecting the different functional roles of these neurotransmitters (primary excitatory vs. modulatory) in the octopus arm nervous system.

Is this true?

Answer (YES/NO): NO